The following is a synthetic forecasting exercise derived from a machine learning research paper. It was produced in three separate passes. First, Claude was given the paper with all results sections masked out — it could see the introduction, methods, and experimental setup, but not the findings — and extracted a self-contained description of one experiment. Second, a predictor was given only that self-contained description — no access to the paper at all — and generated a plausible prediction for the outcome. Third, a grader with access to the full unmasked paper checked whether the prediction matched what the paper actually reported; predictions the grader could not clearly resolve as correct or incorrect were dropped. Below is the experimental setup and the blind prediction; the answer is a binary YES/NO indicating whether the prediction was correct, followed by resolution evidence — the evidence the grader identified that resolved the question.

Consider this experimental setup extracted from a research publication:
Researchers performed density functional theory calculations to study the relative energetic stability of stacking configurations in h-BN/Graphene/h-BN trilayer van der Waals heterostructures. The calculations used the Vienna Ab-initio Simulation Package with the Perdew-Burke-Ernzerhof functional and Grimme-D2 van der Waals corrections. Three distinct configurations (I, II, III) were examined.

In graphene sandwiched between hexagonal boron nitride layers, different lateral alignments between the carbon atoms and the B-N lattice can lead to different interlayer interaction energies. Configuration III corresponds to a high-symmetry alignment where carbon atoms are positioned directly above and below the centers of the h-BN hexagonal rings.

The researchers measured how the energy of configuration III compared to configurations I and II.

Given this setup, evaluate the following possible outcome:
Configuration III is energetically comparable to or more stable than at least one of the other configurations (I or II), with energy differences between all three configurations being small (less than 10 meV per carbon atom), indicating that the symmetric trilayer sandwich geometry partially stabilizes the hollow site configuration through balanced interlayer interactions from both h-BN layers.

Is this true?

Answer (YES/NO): YES